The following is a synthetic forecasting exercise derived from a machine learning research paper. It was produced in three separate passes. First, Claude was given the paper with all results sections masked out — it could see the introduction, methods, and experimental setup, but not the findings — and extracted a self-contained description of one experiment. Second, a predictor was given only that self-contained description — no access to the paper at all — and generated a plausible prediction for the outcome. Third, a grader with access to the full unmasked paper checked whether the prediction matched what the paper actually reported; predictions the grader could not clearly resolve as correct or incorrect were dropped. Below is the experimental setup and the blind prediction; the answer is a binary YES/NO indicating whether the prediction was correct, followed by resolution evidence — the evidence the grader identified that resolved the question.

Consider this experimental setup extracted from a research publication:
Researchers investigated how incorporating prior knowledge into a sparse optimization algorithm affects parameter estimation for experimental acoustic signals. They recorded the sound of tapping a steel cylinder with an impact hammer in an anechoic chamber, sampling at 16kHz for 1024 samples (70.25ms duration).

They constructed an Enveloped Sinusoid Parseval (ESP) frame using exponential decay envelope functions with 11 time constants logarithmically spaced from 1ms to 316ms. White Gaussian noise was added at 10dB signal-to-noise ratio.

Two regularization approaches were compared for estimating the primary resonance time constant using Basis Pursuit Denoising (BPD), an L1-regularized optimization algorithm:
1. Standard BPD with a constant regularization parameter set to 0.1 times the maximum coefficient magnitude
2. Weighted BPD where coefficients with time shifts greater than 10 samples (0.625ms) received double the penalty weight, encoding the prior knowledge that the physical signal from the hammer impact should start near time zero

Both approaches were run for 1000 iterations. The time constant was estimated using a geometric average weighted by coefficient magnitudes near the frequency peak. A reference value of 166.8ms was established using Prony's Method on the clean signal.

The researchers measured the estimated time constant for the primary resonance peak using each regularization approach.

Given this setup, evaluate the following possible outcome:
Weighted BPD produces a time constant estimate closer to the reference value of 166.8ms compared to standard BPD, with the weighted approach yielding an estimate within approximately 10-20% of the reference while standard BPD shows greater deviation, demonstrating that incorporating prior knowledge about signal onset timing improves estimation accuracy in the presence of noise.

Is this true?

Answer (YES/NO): YES